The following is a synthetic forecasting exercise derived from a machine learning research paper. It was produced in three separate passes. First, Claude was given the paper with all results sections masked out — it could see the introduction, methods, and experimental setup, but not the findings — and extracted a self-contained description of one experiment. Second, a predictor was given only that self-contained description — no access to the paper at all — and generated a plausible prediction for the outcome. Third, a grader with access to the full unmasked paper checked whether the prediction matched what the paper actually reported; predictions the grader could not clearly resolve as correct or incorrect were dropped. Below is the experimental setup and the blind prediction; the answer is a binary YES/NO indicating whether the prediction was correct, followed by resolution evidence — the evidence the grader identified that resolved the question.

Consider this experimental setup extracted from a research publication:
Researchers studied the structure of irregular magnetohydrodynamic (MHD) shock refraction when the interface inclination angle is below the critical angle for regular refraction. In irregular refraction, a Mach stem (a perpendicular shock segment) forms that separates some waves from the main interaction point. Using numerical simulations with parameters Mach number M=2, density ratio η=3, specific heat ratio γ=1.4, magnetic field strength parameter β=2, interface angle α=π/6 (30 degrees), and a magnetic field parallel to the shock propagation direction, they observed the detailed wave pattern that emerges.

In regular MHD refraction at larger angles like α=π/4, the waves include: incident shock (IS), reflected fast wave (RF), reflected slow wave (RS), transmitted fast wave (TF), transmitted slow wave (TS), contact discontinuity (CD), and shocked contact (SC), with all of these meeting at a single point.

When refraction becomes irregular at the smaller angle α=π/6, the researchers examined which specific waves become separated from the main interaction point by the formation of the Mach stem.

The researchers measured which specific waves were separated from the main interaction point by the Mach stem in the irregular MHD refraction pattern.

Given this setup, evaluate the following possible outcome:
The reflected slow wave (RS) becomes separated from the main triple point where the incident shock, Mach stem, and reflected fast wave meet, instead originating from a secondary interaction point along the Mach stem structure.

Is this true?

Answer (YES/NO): YES